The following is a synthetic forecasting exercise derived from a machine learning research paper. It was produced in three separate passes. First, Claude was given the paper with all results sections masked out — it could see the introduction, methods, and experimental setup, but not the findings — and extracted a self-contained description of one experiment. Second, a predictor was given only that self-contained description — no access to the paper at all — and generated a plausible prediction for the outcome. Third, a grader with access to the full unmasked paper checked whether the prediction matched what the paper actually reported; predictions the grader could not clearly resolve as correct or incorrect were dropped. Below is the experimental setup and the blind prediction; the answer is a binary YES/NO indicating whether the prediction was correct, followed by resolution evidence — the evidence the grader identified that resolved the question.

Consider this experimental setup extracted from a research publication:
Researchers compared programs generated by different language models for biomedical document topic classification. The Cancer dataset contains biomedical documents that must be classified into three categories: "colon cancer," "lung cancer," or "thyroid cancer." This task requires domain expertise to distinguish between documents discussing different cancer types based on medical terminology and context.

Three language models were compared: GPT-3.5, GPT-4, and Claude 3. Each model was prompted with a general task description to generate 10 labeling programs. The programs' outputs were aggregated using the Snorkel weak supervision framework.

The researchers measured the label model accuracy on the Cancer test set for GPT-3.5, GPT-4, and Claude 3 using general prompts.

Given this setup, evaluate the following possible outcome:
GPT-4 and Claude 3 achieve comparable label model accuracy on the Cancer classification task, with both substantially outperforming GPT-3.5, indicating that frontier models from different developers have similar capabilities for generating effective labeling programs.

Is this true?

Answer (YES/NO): NO